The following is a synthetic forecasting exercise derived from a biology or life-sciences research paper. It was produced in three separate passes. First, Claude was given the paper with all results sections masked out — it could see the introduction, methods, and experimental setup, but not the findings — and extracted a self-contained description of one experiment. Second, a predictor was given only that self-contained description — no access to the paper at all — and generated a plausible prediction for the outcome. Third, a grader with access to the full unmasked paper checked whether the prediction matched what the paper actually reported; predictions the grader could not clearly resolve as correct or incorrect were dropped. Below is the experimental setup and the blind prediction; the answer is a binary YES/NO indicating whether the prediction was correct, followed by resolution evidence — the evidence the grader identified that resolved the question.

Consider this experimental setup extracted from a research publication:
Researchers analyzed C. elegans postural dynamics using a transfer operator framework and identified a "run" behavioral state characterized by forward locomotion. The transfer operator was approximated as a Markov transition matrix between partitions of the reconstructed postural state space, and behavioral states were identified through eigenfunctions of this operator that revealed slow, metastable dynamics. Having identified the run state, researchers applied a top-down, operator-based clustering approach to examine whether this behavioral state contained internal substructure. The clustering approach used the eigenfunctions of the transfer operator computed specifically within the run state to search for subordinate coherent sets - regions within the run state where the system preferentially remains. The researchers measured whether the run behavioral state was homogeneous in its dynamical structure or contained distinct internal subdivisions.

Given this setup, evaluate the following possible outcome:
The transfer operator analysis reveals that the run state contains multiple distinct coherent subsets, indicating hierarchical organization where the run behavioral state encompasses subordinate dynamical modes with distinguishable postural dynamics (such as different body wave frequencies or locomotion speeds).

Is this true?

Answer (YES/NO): YES